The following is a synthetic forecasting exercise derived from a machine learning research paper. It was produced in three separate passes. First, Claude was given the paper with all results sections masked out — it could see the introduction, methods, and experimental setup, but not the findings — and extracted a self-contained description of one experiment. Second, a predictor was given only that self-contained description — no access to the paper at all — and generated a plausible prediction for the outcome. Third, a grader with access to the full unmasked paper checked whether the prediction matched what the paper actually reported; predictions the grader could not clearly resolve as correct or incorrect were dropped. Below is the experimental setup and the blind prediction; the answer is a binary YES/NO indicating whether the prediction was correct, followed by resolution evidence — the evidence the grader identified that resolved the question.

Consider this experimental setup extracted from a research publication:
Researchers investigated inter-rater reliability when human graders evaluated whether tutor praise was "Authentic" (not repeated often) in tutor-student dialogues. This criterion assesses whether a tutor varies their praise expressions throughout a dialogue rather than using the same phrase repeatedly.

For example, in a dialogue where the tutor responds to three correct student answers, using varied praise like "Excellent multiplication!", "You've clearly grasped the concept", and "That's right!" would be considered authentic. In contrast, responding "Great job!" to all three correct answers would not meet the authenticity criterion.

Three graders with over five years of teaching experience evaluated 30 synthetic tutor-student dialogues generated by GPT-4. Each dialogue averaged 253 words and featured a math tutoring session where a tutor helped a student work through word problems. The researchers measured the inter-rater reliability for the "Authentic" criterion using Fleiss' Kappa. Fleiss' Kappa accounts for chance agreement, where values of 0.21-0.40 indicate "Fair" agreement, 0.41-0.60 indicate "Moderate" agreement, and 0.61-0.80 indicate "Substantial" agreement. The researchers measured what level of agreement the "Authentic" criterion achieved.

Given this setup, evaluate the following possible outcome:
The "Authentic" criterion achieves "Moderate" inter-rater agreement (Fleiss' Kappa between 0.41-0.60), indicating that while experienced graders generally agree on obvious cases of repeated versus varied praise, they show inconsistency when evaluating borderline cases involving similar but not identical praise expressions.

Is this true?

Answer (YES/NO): NO